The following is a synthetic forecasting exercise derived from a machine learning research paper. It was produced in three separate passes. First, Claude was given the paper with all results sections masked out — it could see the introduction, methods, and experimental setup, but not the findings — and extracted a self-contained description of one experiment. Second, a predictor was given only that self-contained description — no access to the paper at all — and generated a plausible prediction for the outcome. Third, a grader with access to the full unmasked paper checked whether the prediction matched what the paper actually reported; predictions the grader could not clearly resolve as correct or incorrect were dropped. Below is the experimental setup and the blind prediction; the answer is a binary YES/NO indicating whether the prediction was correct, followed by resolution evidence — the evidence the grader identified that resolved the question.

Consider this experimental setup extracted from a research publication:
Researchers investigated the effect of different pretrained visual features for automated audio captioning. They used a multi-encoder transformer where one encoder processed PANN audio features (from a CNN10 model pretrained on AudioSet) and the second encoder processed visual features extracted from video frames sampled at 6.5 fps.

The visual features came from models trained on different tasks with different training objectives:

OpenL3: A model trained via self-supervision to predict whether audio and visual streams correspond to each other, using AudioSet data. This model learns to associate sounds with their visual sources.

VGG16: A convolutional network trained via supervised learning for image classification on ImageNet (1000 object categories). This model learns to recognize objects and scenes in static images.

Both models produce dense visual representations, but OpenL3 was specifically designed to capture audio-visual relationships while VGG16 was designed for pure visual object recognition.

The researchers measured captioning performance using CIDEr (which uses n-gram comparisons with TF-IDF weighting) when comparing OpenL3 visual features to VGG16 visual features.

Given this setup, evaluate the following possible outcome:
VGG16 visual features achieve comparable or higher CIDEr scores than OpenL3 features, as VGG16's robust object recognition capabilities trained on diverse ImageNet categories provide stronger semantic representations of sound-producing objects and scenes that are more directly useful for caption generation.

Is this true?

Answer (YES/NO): YES